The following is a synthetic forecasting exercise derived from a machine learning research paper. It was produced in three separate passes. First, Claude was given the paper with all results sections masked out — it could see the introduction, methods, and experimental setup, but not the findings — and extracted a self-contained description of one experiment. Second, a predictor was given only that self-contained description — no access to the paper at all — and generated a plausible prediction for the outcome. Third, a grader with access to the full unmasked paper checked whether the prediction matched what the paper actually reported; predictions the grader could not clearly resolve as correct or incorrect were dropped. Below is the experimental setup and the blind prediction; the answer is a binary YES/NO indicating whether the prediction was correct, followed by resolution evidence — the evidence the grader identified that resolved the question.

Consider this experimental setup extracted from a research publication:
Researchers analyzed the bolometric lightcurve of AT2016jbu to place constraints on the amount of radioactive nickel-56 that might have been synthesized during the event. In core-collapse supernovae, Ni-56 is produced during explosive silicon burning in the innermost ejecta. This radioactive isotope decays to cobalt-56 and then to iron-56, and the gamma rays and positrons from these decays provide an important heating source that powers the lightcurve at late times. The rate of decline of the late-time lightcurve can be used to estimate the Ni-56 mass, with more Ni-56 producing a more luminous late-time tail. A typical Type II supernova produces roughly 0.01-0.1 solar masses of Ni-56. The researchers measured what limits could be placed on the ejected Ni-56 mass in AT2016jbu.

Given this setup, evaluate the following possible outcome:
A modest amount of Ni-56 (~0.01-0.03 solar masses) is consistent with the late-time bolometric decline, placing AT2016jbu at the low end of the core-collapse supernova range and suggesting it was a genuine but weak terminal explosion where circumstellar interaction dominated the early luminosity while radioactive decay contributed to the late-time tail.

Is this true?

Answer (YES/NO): NO